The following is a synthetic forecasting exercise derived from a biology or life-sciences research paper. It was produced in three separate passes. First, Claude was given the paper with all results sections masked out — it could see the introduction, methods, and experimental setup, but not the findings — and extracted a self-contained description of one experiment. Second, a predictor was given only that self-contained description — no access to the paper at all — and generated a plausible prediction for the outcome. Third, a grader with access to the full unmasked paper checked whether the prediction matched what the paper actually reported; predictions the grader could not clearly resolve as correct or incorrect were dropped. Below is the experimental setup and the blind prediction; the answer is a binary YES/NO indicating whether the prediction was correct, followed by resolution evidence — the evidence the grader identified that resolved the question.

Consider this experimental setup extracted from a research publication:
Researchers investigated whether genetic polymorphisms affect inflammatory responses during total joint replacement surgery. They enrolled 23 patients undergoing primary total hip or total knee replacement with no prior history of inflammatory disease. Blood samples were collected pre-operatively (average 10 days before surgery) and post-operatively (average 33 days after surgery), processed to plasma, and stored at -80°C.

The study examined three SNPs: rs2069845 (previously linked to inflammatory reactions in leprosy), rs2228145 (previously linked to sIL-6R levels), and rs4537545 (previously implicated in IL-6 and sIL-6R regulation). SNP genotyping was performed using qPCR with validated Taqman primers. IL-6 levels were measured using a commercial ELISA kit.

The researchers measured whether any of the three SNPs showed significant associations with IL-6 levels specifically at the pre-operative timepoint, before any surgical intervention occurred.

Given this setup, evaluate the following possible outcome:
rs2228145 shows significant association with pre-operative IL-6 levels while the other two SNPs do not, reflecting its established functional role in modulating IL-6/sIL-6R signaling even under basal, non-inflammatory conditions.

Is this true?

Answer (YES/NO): NO